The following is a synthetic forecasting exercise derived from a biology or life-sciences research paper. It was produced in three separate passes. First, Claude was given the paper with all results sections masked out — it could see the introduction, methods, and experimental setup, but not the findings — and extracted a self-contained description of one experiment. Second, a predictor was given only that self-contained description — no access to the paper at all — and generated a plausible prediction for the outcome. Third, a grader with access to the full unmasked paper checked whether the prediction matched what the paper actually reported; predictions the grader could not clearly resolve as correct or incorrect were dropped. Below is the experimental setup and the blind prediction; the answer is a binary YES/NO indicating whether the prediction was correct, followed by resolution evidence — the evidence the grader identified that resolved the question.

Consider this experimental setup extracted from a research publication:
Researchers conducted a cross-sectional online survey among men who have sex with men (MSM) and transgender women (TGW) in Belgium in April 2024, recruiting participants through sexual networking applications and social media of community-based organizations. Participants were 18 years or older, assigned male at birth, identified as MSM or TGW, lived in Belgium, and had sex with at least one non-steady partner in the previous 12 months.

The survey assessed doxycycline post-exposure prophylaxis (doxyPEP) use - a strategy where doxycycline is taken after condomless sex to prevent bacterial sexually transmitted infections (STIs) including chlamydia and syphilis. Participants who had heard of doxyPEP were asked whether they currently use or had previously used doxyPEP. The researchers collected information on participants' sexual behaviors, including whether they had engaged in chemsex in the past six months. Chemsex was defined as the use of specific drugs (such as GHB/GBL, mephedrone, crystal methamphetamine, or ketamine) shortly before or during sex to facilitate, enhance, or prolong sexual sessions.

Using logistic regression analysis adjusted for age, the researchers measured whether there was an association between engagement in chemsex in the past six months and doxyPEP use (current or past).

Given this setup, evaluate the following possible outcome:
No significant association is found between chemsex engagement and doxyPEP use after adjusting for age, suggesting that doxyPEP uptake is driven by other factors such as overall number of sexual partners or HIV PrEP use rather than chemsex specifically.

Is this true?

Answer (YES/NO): NO